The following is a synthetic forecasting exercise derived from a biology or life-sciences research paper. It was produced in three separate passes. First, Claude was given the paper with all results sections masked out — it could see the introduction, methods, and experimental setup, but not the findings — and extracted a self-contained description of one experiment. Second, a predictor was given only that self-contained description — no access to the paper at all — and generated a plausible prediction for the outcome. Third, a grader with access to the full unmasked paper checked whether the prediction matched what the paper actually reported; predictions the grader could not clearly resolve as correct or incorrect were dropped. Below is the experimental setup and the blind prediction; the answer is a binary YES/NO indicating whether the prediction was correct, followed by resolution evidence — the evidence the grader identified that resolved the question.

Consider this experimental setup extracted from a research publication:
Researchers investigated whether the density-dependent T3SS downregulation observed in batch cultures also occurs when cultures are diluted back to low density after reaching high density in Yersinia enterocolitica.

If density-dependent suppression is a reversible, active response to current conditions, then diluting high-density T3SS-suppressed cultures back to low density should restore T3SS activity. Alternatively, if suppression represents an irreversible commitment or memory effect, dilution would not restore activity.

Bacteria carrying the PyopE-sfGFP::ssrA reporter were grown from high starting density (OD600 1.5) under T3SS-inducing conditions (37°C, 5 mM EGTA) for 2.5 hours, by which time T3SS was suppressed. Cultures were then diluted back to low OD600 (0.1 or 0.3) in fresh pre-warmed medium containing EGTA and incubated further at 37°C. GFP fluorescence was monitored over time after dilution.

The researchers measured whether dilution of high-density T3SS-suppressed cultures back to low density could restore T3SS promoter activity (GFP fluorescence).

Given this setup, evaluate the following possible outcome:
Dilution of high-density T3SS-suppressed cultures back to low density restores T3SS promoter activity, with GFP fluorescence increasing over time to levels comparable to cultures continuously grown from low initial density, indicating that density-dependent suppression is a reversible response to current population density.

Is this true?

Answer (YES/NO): YES